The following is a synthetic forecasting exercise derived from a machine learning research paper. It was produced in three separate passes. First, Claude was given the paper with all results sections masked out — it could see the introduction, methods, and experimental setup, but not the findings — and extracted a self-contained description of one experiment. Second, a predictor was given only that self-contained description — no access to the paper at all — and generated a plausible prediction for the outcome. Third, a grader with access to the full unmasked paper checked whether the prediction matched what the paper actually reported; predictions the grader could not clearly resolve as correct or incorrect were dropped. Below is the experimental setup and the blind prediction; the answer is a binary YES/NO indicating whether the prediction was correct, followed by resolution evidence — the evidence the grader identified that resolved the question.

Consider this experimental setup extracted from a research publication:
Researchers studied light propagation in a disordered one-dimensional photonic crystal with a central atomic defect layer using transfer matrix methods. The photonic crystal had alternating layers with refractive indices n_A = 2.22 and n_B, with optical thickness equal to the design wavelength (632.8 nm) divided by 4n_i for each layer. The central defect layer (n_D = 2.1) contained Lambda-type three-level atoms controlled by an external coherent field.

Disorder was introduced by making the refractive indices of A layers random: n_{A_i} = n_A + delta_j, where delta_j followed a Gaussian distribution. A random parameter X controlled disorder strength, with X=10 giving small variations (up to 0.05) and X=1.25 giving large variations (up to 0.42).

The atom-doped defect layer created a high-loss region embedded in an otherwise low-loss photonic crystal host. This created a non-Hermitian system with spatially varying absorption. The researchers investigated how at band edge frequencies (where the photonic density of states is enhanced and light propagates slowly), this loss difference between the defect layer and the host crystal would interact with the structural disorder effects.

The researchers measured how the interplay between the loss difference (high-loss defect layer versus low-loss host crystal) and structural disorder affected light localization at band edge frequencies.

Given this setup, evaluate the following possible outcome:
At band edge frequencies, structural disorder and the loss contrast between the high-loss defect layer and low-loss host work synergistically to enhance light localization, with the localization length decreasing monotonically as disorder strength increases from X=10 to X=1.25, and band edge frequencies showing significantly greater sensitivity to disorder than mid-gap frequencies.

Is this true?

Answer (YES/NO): NO